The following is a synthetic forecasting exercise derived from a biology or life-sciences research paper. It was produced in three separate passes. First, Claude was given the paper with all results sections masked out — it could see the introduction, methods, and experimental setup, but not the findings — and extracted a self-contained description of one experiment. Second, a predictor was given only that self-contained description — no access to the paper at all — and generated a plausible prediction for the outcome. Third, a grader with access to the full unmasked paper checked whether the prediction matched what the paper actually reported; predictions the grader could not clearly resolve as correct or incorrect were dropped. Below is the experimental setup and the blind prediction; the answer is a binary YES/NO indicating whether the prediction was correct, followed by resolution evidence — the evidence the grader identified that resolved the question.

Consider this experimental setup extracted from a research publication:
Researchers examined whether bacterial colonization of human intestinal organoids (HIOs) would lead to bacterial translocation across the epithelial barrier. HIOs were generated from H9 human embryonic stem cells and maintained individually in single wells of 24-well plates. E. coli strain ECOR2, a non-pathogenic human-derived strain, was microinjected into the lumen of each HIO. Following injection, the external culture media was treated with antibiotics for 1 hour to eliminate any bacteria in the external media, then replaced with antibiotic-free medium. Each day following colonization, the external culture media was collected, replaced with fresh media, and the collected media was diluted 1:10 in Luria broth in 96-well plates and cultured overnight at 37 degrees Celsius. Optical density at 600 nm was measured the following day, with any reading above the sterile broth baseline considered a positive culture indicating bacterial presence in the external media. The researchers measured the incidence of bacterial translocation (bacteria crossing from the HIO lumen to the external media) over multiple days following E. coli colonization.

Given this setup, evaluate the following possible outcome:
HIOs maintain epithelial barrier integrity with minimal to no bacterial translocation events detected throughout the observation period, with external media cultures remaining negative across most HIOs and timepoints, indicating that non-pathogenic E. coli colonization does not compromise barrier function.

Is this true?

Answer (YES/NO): NO